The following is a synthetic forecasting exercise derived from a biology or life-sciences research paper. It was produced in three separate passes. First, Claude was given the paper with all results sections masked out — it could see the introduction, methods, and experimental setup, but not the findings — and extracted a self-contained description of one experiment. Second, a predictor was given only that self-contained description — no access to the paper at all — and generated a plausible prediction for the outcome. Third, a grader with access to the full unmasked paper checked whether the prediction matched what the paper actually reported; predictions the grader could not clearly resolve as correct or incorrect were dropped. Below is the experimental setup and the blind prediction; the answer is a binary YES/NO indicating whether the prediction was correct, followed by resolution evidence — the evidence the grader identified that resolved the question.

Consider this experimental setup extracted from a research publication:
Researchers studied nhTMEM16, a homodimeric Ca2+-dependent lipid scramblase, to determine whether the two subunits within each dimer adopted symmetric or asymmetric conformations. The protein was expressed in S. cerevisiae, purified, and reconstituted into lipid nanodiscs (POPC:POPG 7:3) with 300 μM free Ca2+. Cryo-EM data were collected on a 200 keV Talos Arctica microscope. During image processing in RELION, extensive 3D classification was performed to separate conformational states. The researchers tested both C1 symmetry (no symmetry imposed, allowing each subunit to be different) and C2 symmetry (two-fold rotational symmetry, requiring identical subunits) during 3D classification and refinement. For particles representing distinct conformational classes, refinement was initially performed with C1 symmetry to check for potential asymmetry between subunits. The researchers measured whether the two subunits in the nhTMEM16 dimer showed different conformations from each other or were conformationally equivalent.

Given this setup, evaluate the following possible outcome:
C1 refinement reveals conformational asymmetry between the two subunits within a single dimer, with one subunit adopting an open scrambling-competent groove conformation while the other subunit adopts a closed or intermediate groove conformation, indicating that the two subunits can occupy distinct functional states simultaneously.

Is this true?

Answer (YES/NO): NO